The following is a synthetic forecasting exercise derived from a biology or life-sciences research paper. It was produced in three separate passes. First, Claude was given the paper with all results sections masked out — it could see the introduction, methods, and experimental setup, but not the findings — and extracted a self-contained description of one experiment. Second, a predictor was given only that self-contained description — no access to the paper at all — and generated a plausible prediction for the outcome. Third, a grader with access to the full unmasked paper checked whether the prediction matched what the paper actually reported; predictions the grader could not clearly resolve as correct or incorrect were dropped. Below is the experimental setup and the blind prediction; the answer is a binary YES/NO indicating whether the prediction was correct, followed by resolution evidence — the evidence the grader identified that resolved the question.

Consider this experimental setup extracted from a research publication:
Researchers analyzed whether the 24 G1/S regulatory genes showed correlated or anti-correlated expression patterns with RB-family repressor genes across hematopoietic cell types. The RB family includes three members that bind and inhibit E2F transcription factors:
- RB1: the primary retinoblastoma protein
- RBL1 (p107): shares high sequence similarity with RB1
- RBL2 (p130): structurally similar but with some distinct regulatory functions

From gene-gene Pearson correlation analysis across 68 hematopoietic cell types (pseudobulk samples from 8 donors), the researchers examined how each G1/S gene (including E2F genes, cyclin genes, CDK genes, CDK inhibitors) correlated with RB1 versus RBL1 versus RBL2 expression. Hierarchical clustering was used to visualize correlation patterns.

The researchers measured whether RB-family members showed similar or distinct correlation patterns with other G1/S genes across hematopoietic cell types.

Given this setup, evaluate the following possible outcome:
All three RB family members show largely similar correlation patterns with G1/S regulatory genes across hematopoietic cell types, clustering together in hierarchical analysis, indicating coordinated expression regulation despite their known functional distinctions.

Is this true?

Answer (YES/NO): NO